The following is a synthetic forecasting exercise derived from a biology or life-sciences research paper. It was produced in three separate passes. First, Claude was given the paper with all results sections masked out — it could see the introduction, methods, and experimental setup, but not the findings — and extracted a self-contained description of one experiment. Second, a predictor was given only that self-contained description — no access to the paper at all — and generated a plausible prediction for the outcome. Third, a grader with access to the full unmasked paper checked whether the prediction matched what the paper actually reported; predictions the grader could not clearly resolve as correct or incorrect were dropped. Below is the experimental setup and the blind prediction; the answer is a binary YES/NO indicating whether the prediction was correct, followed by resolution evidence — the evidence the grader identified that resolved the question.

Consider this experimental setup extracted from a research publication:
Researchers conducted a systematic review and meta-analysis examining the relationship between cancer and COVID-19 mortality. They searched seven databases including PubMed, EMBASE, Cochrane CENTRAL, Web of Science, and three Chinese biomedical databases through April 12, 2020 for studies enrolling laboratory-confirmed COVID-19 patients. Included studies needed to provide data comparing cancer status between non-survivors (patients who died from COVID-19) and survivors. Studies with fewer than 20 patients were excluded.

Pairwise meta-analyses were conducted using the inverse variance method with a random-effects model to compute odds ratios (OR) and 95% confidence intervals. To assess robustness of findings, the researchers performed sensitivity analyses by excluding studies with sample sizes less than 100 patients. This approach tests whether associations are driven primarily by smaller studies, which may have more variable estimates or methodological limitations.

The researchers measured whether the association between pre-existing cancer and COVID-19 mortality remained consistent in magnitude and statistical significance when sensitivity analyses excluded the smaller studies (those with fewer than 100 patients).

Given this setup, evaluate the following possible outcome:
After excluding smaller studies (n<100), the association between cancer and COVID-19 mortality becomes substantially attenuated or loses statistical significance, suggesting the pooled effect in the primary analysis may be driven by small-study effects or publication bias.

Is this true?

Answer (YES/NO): NO